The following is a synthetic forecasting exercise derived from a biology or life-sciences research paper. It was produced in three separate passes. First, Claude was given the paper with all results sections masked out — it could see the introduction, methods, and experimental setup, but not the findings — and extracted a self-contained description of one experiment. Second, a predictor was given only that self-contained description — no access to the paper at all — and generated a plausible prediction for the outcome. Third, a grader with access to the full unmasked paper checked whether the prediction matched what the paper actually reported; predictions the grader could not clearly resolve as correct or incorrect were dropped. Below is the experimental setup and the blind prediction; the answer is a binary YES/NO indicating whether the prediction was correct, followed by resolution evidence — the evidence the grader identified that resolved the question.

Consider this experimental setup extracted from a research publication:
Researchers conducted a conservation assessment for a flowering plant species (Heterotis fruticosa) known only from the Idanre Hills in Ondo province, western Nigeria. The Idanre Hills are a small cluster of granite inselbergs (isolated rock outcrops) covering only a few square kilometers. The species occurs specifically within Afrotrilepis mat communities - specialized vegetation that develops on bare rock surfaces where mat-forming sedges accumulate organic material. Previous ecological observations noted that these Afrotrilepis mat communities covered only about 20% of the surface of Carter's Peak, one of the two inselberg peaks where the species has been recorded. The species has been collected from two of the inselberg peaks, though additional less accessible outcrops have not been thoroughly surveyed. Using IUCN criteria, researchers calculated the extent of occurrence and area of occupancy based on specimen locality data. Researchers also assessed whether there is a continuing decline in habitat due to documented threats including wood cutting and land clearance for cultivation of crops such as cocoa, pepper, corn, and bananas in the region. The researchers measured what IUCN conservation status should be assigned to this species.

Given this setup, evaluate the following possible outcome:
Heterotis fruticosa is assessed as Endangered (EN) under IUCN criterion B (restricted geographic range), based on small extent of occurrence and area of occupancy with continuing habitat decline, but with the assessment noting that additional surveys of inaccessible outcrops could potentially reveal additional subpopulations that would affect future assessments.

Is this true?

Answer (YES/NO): NO